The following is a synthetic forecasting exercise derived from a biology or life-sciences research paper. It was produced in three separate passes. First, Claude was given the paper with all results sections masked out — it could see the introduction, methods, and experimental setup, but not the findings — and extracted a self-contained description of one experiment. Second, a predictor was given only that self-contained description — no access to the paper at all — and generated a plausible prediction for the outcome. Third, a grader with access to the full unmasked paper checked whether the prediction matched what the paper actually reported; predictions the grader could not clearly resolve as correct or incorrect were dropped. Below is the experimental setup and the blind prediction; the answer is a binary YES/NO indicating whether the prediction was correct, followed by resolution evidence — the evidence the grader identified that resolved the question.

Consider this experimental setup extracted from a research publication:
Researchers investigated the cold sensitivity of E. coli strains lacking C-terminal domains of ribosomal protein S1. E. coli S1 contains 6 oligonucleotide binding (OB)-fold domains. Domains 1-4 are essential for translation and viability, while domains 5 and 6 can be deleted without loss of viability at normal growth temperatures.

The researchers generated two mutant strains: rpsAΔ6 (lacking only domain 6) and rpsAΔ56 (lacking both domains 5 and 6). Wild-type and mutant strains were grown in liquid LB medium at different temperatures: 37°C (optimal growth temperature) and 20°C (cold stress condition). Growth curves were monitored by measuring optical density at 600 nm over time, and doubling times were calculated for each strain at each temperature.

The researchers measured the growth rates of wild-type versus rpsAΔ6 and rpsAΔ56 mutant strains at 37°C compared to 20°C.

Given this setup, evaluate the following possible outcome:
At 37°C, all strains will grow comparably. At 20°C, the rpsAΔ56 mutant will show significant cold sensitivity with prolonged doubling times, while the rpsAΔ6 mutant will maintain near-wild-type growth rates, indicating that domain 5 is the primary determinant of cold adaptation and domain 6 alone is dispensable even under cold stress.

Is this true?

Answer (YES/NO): NO